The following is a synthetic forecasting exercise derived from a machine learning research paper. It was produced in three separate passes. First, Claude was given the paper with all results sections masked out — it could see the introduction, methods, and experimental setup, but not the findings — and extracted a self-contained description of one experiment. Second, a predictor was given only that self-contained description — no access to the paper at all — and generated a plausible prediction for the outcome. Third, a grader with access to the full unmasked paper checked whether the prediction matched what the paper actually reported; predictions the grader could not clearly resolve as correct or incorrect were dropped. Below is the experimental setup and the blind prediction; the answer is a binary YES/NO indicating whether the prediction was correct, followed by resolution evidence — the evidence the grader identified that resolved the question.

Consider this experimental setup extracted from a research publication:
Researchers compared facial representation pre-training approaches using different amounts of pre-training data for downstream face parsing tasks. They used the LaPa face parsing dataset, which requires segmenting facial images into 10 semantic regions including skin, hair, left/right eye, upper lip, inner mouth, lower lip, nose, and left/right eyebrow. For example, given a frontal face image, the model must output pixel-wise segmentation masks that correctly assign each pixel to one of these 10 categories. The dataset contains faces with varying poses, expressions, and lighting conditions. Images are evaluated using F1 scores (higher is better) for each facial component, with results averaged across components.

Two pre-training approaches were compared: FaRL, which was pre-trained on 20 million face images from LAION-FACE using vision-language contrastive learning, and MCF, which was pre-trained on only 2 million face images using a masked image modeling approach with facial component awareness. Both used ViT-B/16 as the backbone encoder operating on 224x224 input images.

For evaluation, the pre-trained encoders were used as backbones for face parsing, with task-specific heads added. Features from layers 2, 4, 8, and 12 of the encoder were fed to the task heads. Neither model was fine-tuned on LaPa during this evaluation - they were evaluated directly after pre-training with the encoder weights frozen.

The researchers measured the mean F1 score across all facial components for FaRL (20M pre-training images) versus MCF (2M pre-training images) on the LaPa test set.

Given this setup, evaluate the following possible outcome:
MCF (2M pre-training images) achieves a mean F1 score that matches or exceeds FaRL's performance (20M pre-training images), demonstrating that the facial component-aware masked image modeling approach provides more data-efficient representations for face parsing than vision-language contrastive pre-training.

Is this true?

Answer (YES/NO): NO